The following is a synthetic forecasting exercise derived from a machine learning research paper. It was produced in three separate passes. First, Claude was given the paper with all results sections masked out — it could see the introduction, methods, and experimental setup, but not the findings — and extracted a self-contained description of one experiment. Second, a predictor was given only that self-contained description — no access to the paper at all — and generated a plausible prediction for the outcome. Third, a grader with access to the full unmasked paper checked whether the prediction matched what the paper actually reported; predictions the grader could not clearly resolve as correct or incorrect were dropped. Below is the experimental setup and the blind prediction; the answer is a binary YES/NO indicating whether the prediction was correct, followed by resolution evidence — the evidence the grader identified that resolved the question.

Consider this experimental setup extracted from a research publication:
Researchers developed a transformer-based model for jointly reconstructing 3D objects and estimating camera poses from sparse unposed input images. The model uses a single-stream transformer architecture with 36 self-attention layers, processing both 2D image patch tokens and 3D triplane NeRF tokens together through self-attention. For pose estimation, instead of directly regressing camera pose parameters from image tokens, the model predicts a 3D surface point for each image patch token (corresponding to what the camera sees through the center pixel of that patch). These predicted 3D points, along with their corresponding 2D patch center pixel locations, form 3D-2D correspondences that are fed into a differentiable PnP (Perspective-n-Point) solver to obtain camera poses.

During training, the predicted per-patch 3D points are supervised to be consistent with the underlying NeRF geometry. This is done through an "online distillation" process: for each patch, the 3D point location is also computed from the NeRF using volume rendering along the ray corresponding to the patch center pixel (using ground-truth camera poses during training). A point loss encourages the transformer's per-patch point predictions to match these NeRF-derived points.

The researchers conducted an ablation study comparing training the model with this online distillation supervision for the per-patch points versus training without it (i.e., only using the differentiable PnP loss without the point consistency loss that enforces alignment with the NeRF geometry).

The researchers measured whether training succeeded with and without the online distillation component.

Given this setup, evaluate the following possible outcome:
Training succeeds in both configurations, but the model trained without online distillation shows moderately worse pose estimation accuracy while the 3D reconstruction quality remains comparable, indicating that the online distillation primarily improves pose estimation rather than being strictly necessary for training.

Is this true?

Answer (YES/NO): NO